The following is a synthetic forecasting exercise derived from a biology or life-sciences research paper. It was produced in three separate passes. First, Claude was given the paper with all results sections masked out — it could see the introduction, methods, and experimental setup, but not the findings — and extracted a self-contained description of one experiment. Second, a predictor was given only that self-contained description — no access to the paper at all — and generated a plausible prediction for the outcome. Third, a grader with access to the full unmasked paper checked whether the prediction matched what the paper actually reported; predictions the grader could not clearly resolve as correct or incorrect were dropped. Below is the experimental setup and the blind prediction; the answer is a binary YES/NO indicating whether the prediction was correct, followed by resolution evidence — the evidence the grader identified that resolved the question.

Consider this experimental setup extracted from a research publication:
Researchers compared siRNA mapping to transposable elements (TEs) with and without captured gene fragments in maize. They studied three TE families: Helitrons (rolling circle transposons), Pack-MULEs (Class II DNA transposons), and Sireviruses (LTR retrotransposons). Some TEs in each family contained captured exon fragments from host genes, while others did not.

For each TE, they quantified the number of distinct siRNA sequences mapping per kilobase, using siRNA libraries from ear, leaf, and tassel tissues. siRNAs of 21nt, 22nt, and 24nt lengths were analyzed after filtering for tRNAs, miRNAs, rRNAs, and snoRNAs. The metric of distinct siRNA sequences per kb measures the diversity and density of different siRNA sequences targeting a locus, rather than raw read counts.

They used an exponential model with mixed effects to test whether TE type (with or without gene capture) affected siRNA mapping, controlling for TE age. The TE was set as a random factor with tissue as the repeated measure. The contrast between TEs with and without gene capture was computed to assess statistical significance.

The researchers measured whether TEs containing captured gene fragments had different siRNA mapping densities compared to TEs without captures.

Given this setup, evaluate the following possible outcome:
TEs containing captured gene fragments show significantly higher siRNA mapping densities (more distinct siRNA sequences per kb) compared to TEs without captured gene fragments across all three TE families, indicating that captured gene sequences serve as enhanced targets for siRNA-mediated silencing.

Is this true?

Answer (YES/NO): NO